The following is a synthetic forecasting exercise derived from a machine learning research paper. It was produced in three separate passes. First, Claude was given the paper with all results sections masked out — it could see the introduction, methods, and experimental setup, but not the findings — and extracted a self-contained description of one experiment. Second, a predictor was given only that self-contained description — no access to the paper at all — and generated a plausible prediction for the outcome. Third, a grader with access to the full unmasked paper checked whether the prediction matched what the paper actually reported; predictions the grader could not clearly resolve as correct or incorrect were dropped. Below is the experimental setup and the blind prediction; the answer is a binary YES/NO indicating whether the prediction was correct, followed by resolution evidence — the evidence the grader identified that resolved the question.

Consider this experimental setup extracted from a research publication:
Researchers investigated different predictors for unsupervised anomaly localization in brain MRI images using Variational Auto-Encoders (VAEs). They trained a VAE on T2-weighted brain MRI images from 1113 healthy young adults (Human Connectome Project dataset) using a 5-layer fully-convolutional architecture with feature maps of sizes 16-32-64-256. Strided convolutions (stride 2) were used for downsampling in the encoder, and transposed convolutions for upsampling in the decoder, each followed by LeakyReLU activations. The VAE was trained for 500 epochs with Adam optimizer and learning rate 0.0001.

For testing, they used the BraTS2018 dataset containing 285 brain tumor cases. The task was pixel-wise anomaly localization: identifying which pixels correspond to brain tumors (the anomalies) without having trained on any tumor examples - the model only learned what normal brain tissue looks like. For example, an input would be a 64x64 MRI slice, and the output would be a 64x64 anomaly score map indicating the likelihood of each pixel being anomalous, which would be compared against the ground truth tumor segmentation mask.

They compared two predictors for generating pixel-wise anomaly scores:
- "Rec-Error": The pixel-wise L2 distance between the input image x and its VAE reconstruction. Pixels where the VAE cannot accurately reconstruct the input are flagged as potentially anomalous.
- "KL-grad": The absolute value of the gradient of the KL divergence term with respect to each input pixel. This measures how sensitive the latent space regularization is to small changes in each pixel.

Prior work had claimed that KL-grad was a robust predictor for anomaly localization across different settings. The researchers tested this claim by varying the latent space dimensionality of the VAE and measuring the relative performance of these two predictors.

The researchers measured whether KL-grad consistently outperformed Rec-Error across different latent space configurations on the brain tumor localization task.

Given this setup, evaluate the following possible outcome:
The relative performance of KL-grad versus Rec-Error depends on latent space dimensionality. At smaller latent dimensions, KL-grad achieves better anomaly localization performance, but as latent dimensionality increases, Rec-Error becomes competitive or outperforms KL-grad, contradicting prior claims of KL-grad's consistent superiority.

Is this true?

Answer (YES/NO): NO